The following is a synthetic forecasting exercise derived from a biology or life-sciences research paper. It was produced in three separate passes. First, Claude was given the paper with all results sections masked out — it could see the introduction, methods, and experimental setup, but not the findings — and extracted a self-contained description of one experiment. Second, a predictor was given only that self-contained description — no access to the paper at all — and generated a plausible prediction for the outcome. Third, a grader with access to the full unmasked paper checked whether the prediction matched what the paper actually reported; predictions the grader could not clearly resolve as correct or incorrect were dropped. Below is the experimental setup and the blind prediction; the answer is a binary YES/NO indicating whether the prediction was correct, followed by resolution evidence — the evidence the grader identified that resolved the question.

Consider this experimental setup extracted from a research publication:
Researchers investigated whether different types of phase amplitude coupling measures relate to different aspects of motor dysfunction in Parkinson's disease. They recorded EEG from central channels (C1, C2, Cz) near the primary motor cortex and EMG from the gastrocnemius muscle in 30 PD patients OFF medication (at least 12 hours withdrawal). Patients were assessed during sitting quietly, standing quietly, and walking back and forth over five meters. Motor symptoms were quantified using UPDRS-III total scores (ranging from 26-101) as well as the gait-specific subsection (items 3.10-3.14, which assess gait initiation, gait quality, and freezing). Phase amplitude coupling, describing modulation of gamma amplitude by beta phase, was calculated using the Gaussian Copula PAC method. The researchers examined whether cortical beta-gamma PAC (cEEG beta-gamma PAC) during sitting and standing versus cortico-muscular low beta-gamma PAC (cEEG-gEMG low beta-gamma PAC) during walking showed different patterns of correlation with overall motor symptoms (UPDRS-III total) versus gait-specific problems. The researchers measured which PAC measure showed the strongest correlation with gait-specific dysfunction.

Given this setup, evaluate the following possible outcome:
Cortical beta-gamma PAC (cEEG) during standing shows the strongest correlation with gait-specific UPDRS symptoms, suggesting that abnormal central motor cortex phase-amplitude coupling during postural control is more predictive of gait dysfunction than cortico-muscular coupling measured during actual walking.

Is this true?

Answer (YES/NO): NO